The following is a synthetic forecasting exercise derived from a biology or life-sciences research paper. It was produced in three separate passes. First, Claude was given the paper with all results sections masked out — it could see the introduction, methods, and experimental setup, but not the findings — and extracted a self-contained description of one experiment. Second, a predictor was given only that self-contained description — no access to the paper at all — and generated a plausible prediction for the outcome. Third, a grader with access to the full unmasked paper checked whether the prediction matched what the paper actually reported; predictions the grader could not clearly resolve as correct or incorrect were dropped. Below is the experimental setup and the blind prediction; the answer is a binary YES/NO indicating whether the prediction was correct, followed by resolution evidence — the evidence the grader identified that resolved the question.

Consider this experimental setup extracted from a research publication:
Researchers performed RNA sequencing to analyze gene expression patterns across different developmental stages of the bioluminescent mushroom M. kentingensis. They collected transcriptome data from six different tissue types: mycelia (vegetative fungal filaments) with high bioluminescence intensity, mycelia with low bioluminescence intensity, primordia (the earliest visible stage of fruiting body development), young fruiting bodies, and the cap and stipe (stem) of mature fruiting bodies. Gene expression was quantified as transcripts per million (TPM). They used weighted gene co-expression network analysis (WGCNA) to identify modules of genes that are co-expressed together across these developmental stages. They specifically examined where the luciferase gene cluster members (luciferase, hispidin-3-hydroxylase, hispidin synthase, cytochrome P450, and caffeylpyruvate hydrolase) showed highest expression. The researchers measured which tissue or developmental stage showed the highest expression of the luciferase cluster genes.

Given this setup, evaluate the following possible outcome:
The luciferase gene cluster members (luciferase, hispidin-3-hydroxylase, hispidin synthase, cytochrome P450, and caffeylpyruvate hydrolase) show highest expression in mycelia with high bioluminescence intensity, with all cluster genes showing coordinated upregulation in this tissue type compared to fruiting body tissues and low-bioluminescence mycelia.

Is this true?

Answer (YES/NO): NO